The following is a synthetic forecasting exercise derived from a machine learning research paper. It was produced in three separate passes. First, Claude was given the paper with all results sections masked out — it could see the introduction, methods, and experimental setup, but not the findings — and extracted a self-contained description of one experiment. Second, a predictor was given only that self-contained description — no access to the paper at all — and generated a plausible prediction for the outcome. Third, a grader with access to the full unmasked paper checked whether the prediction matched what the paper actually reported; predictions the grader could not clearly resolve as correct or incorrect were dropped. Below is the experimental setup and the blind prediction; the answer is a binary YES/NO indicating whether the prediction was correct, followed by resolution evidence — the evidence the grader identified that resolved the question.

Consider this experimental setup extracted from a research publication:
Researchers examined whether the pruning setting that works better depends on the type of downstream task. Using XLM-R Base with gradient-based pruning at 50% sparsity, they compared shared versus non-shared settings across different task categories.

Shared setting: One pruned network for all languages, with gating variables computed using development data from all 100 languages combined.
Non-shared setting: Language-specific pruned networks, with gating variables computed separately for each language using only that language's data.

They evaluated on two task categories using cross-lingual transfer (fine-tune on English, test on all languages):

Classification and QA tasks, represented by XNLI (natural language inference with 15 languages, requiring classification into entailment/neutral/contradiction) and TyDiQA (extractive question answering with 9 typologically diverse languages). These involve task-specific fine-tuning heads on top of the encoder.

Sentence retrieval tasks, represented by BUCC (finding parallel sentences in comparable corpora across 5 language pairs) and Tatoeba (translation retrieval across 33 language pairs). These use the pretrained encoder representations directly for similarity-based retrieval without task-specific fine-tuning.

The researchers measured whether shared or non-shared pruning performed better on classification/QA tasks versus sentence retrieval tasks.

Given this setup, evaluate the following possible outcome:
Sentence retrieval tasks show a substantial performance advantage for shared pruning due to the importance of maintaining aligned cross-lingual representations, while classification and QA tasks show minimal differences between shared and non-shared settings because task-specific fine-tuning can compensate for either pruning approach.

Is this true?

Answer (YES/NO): NO